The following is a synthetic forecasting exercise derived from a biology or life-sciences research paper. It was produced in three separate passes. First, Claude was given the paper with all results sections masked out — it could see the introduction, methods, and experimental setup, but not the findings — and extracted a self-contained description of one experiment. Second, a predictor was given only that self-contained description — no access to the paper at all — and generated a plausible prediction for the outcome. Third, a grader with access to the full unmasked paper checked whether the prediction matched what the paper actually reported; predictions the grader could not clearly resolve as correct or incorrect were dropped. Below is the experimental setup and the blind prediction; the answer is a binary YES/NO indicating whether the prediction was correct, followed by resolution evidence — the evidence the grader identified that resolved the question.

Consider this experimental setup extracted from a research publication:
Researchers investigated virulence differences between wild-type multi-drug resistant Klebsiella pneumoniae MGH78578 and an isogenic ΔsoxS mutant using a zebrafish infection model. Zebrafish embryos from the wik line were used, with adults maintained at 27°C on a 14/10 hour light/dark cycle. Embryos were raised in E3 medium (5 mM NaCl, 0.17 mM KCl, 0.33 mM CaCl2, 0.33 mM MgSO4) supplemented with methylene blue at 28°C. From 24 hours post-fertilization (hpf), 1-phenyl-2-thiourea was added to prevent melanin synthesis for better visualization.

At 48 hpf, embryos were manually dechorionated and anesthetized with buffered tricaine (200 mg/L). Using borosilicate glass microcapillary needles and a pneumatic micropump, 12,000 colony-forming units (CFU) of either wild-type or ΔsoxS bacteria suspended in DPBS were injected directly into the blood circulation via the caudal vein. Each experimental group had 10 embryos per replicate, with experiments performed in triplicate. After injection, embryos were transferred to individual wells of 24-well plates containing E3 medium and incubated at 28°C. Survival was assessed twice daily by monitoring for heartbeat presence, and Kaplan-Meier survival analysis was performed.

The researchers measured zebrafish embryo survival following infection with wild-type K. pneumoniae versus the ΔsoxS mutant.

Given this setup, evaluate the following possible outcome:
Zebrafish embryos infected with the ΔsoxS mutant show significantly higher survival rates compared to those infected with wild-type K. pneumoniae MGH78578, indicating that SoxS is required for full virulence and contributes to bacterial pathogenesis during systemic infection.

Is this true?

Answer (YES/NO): YES